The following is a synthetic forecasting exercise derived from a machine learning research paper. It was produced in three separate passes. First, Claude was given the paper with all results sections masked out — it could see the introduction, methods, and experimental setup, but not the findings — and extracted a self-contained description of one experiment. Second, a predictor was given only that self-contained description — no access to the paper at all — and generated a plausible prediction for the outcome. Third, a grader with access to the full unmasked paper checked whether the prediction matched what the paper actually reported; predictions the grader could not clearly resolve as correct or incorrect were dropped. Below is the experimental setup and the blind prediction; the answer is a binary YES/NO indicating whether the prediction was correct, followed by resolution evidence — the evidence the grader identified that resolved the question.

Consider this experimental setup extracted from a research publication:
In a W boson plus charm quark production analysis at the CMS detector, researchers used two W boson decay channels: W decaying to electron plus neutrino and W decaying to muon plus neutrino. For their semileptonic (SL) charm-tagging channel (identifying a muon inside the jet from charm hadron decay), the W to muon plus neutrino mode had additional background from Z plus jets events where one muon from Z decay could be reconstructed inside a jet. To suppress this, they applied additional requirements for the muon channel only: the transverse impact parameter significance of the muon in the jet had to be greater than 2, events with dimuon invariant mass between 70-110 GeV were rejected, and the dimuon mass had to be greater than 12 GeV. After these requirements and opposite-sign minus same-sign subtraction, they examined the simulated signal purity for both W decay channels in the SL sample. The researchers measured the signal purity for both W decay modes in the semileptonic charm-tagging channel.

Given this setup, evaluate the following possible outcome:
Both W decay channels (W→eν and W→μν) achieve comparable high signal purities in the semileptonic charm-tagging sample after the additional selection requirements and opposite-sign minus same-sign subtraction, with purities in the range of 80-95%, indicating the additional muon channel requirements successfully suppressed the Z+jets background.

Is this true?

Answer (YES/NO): NO